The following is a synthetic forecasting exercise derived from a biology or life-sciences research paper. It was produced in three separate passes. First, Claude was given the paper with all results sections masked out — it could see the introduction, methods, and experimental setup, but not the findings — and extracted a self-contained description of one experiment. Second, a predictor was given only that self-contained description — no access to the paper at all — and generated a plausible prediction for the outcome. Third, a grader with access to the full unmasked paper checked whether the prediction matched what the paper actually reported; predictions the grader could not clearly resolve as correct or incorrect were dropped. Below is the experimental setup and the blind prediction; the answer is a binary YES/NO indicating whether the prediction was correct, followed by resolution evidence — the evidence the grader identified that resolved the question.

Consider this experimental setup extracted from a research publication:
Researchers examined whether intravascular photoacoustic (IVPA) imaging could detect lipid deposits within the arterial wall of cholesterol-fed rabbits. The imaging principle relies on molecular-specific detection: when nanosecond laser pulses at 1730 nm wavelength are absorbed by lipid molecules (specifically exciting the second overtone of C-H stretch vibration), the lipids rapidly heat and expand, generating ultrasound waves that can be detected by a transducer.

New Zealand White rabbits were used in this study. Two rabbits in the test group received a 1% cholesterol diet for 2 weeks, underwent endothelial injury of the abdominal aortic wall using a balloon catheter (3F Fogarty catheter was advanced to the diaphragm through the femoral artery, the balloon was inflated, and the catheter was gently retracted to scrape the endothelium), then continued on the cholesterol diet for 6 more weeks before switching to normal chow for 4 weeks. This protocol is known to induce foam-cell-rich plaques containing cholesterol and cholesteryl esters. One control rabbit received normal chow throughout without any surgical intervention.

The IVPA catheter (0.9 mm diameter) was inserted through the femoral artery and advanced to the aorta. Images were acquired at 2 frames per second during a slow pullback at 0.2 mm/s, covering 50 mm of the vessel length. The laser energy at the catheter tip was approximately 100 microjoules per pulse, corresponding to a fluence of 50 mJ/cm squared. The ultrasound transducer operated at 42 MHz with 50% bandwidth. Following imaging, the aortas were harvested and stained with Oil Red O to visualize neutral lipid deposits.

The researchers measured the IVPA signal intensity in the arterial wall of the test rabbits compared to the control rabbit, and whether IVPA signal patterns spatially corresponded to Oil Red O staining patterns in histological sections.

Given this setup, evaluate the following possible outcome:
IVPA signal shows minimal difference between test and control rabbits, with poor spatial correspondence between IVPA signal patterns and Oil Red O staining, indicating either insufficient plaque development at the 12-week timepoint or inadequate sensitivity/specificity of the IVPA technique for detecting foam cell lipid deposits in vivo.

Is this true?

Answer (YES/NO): NO